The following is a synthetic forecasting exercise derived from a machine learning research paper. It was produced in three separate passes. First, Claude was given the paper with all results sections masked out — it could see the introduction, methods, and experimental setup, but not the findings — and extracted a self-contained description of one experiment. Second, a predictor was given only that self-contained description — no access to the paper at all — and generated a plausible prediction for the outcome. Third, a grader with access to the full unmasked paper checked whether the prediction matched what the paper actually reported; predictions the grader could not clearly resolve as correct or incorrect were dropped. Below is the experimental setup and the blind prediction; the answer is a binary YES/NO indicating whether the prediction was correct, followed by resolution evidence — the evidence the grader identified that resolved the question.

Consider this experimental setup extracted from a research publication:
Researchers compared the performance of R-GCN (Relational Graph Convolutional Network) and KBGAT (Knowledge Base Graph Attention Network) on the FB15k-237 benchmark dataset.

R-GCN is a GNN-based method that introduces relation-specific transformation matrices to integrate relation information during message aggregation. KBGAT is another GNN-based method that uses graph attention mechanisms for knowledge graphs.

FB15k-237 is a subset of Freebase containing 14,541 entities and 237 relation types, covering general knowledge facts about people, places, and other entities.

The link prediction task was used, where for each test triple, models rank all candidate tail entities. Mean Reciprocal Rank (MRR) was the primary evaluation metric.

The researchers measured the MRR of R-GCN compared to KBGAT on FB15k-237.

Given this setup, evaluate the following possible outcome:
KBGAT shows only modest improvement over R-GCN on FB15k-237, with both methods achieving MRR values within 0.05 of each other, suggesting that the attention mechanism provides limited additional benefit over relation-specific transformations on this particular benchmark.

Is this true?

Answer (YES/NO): NO